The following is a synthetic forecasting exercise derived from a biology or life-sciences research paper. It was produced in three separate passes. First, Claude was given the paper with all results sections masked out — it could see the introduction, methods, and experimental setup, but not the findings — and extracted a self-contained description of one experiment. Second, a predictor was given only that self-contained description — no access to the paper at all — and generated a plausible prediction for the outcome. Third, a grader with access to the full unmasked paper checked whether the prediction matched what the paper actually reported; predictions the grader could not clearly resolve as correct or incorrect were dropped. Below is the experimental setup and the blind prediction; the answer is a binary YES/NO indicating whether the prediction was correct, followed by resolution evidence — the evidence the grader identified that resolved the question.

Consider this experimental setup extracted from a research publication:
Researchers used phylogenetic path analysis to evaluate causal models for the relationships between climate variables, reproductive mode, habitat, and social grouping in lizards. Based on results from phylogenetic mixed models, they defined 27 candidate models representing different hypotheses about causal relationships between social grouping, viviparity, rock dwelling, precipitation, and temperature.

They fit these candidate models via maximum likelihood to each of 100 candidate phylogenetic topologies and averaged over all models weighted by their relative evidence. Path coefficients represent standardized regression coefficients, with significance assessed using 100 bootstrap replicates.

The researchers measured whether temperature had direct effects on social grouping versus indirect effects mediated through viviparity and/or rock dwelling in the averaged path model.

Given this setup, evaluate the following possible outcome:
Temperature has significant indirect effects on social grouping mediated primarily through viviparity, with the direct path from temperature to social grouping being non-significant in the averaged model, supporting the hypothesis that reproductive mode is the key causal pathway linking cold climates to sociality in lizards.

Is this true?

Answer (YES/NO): NO